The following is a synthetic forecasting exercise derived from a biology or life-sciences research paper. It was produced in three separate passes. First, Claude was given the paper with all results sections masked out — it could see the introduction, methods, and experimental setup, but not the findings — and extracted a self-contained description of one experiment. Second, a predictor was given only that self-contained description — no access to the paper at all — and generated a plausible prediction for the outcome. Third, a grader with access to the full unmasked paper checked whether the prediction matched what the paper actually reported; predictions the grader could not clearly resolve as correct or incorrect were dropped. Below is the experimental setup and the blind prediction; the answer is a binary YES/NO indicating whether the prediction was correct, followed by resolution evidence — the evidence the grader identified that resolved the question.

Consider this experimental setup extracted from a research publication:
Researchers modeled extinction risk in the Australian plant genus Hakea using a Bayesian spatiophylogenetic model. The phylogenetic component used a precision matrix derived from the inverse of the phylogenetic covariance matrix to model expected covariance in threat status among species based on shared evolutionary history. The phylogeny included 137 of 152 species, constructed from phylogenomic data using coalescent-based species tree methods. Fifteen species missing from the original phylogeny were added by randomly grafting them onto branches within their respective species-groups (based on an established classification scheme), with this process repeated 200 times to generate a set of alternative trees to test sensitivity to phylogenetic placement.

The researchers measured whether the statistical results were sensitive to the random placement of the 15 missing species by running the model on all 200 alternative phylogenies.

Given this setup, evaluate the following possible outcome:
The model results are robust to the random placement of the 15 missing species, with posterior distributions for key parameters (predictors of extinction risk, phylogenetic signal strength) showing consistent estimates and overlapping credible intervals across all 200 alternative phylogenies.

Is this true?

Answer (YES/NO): YES